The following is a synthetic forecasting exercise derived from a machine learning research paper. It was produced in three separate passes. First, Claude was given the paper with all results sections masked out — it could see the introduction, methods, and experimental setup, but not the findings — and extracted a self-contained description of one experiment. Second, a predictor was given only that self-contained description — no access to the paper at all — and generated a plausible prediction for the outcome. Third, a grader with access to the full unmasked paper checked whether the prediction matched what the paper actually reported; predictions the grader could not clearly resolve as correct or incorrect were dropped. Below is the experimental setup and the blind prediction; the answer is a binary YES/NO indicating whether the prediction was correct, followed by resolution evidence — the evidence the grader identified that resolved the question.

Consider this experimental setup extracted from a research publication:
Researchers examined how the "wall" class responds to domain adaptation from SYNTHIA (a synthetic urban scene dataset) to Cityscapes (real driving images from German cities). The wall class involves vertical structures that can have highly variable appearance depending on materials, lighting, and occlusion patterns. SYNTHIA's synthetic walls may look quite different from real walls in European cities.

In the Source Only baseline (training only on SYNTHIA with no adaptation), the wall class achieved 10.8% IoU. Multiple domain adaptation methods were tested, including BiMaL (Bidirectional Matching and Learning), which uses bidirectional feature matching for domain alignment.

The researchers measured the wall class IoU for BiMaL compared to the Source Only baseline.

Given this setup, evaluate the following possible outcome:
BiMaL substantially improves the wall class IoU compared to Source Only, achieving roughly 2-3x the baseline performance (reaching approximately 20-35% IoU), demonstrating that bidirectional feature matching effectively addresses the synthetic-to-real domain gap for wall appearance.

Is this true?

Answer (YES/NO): NO